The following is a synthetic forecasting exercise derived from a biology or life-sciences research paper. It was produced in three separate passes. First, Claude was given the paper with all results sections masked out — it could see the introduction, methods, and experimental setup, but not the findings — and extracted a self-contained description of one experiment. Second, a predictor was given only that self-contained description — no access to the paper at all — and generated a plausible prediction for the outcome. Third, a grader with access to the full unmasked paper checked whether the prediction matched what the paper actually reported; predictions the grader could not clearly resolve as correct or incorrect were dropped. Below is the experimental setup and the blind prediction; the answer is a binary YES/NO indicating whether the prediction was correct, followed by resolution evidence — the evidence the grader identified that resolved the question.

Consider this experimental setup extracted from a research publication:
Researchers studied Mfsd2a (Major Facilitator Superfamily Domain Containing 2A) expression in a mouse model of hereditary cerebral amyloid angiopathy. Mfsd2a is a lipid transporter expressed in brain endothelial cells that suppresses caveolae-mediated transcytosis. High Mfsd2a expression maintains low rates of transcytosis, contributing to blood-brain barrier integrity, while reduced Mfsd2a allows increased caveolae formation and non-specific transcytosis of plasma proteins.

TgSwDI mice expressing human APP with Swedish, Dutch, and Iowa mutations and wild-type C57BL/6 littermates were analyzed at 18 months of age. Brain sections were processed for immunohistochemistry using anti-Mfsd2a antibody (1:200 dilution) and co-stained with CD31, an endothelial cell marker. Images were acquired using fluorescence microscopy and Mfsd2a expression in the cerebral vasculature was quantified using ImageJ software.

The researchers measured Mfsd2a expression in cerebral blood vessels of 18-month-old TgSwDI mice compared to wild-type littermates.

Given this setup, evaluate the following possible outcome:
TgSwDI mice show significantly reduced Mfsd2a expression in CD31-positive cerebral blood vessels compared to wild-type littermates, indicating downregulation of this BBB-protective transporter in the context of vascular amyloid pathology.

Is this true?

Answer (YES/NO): YES